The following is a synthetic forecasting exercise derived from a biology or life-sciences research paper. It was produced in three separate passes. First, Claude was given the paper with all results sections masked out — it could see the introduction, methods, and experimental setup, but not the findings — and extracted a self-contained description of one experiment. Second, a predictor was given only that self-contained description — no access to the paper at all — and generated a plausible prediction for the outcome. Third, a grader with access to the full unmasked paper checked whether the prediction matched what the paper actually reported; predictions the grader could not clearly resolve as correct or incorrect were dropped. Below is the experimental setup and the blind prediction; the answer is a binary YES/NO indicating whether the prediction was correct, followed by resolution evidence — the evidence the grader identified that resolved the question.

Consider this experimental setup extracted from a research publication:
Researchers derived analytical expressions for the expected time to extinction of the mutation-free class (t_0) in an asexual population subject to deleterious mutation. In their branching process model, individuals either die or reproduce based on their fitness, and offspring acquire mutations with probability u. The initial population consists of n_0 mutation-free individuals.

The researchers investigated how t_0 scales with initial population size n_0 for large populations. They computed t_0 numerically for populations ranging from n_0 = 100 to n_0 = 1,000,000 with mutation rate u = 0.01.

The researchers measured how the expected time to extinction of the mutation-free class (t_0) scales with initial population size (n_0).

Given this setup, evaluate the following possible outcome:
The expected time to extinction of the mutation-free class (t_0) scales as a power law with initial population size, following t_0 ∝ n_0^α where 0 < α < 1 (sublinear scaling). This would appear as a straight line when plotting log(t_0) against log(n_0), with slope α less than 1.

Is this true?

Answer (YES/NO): NO